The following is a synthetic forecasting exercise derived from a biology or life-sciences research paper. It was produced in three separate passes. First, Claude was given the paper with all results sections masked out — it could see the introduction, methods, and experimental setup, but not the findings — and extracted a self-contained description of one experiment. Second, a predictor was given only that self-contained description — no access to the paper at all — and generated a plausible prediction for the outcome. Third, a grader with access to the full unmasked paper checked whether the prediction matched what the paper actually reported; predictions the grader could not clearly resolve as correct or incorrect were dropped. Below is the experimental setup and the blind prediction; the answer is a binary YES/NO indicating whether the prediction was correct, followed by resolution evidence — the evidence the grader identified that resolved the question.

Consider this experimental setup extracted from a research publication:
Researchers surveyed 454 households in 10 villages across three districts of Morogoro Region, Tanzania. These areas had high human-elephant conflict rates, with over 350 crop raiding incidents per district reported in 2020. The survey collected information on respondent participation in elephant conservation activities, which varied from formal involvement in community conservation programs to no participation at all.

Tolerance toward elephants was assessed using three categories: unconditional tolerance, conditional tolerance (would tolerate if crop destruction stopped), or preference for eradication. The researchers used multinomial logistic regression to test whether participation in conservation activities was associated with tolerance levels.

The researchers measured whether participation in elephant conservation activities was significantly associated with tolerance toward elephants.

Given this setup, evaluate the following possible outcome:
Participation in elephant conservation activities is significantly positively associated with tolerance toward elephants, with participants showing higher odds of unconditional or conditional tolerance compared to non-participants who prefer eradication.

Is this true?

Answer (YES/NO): NO